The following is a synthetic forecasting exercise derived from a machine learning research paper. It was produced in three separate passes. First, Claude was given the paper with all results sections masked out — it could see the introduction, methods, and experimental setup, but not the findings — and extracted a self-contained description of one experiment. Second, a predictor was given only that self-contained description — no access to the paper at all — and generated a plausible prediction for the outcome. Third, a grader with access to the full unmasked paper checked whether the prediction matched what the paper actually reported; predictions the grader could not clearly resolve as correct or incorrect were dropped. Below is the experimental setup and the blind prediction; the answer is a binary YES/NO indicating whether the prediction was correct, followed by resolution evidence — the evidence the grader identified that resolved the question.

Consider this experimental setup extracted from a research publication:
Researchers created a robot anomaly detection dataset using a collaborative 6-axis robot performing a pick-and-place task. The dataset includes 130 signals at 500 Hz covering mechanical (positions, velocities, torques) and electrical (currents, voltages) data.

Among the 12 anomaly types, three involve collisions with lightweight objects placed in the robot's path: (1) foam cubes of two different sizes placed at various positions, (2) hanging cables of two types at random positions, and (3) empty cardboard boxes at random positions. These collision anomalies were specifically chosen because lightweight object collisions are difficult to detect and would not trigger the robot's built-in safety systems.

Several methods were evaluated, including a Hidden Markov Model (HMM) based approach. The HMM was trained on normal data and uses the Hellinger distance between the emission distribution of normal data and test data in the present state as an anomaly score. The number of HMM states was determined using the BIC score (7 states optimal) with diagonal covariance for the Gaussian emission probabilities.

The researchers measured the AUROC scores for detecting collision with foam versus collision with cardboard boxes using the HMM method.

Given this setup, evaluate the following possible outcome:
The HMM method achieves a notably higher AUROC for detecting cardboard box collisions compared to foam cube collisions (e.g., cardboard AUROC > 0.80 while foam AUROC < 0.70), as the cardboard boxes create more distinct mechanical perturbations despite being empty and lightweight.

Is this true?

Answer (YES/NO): NO